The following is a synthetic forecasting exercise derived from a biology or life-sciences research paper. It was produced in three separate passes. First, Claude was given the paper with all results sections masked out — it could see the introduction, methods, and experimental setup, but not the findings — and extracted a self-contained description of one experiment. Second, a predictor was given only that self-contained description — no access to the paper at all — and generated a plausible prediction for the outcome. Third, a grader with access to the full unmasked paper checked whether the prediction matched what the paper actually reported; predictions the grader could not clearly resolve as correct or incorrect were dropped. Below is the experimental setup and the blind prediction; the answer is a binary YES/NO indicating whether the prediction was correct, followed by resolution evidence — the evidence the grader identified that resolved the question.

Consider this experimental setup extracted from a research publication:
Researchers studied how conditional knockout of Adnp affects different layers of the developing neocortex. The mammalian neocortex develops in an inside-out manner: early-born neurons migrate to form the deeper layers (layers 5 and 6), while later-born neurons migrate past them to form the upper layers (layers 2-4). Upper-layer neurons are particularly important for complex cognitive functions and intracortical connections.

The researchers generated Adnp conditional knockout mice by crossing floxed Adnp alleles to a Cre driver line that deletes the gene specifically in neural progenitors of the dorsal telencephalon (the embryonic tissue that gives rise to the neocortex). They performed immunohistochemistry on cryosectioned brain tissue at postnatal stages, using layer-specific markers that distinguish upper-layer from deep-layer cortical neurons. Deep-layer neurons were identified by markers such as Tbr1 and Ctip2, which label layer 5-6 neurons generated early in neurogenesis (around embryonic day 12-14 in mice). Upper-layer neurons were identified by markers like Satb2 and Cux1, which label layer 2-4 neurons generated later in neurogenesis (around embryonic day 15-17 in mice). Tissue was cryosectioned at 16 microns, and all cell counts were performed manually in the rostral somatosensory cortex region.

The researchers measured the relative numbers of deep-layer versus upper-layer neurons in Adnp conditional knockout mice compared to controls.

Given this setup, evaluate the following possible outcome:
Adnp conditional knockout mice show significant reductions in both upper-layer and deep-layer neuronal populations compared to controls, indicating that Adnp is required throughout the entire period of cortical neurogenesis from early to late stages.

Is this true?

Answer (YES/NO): NO